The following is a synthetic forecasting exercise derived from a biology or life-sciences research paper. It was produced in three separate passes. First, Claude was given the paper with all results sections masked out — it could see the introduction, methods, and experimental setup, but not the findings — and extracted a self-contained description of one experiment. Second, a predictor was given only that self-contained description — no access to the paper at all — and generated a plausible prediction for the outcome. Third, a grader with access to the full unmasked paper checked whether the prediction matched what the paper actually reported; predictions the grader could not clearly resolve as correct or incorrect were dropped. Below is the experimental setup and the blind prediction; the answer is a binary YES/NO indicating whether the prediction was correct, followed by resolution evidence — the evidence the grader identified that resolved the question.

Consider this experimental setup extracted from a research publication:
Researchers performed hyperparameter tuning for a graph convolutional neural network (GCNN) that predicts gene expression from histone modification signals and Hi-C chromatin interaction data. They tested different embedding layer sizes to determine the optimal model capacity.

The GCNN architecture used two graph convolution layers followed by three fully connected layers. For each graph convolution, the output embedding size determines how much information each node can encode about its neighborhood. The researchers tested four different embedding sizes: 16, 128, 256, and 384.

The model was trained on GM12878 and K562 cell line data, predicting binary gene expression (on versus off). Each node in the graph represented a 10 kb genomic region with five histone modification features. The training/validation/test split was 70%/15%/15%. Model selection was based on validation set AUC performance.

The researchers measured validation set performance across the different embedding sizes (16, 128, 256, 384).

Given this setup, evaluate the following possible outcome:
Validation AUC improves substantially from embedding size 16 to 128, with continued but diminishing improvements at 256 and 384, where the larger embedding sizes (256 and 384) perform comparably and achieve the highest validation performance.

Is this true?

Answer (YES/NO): NO